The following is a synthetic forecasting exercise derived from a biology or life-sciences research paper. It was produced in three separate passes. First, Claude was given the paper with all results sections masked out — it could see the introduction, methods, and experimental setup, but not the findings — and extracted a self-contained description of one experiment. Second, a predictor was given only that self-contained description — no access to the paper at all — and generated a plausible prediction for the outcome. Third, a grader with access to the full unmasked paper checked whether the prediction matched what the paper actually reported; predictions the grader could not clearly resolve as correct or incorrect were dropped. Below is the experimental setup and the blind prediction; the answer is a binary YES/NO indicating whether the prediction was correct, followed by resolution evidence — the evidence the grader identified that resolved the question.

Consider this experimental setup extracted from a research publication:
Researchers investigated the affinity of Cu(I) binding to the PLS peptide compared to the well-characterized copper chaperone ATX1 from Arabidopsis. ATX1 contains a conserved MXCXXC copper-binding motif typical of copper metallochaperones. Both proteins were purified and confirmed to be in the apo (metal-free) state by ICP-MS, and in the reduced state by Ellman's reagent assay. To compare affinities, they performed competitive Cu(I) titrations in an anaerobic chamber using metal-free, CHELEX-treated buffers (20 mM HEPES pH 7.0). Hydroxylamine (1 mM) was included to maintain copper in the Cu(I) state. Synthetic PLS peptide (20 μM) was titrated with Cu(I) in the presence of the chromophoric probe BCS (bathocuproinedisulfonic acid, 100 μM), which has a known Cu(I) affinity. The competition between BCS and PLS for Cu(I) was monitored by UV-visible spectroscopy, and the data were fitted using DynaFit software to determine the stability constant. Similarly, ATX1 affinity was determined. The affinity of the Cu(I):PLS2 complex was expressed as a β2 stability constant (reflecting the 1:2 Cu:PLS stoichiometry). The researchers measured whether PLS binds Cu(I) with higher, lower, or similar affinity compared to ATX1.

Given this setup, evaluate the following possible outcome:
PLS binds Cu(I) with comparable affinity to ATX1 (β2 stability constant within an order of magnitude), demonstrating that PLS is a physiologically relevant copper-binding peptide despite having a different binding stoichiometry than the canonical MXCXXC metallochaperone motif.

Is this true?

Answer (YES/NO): NO